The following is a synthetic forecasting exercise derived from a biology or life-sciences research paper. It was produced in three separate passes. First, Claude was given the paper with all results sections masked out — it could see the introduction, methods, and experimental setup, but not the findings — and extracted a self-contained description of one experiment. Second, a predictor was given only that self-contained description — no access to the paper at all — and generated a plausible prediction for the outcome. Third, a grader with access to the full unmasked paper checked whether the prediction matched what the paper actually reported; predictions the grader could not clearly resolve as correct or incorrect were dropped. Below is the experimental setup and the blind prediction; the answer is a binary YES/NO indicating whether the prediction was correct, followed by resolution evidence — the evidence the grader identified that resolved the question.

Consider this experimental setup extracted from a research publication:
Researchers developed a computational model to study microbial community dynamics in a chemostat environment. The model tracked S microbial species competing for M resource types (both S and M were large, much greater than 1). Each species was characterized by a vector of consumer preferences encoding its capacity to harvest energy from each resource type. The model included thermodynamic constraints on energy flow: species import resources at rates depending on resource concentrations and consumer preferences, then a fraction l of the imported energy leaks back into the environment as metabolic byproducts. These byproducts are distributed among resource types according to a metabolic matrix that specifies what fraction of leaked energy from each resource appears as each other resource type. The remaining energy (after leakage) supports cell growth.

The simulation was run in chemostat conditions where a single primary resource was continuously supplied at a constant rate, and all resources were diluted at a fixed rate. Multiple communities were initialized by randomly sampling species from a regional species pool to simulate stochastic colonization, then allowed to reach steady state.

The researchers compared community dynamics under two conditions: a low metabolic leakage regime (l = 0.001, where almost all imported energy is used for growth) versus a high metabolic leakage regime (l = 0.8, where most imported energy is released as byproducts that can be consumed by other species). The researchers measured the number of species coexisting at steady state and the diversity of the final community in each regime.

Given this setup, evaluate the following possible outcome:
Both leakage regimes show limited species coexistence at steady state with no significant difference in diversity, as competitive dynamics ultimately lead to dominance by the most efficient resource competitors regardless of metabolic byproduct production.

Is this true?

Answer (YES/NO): NO